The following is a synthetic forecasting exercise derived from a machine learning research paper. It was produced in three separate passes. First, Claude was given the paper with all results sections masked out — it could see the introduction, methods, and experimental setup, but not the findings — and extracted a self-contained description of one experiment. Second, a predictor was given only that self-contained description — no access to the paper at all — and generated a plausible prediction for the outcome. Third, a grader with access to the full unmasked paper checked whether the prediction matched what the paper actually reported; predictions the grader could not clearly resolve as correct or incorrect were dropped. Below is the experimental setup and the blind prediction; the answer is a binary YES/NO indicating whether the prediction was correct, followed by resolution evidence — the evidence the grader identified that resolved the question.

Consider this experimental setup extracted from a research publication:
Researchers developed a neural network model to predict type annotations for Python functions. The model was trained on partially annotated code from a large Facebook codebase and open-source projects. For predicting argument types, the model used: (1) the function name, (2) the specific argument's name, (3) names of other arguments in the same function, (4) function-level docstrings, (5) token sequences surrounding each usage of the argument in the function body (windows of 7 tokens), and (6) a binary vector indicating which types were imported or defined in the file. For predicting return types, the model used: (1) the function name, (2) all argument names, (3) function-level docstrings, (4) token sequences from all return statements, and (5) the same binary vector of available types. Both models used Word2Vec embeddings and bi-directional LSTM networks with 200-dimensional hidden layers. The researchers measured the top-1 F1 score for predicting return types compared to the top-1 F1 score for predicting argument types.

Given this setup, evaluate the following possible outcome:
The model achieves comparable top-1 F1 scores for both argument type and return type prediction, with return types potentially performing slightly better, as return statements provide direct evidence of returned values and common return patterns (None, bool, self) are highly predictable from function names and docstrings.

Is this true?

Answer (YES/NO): YES